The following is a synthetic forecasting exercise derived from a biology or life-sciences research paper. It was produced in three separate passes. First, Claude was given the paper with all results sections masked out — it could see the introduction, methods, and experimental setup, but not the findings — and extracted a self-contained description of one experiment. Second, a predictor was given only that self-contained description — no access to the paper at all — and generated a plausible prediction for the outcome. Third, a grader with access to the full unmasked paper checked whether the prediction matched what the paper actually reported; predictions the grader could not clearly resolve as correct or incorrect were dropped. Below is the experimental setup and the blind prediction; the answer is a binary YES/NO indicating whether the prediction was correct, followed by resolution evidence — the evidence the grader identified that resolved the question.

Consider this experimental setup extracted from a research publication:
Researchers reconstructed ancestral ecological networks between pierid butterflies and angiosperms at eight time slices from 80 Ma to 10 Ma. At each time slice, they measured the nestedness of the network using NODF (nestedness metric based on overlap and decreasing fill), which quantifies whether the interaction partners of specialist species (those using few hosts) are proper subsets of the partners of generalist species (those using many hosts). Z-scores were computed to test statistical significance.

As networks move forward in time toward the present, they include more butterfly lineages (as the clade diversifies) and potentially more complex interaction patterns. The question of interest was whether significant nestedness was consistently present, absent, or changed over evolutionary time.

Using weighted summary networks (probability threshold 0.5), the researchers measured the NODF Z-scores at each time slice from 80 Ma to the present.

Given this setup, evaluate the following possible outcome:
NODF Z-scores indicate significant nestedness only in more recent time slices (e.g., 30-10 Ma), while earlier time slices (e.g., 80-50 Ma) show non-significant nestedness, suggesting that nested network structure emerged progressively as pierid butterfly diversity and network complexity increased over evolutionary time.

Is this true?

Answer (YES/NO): YES